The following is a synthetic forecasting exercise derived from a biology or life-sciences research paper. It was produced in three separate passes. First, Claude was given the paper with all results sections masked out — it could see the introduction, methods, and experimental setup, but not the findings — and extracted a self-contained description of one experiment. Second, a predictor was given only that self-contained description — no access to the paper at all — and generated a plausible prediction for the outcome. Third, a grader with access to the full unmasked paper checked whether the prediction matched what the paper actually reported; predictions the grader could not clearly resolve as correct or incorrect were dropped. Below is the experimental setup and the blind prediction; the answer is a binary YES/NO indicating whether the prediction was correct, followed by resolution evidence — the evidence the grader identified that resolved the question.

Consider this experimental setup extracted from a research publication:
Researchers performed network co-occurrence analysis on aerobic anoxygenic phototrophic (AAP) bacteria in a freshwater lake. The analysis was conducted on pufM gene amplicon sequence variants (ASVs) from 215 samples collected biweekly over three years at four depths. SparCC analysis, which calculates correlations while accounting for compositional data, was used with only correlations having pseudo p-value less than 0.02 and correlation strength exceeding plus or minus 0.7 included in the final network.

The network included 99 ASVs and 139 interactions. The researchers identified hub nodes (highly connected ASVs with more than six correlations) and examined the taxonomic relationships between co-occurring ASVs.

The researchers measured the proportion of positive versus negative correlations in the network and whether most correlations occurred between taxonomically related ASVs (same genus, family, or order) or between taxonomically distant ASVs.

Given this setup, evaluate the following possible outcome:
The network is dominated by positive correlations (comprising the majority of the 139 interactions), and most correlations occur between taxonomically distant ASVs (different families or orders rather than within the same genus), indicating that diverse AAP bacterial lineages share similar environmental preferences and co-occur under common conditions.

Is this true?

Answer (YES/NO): NO